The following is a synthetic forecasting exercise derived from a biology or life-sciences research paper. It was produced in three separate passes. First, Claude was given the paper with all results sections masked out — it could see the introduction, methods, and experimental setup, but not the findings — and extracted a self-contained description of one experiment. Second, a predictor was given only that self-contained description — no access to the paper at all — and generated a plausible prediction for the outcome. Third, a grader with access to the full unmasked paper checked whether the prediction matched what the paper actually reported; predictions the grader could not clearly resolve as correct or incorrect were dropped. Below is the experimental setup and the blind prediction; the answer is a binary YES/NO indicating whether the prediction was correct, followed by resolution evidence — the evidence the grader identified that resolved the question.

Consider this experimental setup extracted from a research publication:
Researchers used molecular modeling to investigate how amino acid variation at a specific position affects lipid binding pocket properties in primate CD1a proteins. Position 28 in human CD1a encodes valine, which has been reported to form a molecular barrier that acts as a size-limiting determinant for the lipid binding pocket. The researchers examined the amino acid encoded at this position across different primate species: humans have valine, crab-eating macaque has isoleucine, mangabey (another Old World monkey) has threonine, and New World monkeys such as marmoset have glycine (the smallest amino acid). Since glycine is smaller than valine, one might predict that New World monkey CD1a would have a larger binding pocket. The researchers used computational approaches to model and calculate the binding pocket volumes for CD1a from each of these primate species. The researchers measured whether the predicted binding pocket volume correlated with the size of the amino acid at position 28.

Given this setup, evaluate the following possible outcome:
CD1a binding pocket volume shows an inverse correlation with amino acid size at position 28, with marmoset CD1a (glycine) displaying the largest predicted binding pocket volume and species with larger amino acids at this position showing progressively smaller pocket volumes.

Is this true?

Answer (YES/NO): NO